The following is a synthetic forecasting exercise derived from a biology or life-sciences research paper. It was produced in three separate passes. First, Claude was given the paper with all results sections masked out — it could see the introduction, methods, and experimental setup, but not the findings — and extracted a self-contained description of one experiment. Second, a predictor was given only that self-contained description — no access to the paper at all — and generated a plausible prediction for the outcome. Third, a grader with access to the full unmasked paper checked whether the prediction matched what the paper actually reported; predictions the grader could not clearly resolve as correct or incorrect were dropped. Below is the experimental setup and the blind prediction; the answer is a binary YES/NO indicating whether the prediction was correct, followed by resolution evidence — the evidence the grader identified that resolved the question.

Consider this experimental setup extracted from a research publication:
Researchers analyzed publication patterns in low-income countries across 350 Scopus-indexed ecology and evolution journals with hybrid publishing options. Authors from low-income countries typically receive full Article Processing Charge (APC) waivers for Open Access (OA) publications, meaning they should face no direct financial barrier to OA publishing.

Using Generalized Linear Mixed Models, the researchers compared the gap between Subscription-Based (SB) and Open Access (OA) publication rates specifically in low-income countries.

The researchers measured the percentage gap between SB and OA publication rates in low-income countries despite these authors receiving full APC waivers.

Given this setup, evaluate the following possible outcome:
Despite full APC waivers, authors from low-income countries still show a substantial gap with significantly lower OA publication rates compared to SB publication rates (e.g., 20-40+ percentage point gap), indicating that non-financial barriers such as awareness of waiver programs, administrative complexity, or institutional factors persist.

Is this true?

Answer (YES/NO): YES